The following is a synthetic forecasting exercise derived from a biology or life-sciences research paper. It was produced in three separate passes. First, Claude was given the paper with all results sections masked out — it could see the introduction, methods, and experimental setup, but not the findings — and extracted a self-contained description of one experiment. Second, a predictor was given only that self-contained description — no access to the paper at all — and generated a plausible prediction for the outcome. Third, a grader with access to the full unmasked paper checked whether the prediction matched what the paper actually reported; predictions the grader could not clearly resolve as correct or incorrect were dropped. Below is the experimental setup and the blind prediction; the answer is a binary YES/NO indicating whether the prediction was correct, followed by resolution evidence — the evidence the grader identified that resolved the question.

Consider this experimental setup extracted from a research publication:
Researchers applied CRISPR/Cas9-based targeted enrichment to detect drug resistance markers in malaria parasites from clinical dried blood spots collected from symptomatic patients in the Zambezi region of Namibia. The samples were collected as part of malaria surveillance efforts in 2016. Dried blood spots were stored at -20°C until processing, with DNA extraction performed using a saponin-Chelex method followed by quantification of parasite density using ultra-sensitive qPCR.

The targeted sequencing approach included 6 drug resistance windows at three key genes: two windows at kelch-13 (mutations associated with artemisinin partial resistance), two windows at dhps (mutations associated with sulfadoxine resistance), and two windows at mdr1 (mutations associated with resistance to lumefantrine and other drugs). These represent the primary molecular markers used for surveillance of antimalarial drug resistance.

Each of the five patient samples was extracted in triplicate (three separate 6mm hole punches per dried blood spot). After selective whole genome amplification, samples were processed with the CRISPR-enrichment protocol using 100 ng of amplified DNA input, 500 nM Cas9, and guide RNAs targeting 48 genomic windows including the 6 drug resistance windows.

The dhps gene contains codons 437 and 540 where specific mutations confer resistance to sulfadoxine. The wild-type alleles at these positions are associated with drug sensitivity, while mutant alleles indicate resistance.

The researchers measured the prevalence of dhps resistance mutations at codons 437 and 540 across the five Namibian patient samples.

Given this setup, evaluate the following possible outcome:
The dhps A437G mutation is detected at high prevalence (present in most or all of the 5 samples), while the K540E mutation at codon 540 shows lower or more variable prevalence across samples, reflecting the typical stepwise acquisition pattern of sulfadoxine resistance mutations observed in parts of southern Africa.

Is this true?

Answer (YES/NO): NO